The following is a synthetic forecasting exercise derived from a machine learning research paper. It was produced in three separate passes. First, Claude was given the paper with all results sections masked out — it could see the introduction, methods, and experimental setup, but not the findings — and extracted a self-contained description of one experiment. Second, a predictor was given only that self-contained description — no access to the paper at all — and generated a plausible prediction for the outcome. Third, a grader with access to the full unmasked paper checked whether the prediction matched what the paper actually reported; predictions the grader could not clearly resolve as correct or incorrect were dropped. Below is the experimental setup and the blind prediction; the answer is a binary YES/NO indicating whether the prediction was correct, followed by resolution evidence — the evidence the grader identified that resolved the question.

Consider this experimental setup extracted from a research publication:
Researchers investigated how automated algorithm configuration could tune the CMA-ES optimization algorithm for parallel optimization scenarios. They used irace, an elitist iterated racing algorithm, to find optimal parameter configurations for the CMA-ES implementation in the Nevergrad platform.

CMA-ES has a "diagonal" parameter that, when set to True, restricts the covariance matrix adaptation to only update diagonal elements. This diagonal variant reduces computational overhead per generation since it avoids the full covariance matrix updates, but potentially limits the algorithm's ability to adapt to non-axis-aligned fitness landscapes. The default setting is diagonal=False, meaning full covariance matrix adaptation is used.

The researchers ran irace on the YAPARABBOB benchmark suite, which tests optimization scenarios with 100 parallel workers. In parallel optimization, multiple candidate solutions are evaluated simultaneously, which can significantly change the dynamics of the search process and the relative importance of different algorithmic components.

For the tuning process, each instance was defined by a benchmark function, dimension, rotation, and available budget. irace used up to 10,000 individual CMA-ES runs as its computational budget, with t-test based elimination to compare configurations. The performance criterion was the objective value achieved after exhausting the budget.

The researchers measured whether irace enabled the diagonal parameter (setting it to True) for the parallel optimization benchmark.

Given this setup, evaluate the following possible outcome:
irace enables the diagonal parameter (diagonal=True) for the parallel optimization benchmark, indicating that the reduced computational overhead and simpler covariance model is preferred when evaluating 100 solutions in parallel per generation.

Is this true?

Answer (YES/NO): YES